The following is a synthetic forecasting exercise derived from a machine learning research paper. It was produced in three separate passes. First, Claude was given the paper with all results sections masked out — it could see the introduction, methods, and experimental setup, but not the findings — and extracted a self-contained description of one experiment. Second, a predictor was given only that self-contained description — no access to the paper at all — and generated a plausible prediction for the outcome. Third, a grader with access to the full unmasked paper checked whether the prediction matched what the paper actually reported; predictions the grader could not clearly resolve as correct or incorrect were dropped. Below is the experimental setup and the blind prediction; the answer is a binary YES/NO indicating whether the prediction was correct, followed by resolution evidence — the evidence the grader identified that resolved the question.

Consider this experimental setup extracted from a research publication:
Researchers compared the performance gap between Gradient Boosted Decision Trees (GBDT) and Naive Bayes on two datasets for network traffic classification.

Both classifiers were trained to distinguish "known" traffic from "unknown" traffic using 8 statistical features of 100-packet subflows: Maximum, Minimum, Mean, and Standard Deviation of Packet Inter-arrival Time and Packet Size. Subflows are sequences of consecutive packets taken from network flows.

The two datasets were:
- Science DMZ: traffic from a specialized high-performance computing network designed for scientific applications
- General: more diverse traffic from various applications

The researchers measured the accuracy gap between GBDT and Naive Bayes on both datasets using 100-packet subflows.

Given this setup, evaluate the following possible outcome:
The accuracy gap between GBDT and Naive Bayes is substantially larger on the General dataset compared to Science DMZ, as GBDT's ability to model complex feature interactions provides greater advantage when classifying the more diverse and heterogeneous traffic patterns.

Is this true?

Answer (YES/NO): YES